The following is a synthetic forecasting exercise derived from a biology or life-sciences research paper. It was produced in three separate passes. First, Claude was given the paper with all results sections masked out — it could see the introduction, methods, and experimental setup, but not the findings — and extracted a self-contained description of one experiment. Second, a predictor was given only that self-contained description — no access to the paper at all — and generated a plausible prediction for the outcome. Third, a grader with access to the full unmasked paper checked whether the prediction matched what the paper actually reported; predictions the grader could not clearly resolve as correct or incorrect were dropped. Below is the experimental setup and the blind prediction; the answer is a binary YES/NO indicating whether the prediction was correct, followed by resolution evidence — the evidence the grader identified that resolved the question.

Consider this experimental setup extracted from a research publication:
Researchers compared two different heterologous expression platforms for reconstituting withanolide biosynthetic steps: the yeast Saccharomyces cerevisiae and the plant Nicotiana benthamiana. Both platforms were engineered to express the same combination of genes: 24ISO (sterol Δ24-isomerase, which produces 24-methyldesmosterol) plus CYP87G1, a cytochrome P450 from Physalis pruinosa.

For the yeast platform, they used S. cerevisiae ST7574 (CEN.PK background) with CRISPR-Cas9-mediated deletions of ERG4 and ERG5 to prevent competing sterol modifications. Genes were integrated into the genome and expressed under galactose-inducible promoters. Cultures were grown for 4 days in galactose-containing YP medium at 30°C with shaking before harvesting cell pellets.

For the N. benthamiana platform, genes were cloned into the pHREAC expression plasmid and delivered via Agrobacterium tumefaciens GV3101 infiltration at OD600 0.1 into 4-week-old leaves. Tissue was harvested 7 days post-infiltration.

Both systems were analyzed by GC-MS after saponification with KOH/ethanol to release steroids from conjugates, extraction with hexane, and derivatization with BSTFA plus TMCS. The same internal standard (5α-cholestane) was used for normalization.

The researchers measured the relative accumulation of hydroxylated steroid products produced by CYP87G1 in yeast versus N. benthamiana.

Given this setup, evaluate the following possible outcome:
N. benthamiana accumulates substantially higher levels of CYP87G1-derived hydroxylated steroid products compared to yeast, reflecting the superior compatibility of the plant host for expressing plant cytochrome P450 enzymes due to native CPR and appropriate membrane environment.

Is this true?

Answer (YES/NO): YES